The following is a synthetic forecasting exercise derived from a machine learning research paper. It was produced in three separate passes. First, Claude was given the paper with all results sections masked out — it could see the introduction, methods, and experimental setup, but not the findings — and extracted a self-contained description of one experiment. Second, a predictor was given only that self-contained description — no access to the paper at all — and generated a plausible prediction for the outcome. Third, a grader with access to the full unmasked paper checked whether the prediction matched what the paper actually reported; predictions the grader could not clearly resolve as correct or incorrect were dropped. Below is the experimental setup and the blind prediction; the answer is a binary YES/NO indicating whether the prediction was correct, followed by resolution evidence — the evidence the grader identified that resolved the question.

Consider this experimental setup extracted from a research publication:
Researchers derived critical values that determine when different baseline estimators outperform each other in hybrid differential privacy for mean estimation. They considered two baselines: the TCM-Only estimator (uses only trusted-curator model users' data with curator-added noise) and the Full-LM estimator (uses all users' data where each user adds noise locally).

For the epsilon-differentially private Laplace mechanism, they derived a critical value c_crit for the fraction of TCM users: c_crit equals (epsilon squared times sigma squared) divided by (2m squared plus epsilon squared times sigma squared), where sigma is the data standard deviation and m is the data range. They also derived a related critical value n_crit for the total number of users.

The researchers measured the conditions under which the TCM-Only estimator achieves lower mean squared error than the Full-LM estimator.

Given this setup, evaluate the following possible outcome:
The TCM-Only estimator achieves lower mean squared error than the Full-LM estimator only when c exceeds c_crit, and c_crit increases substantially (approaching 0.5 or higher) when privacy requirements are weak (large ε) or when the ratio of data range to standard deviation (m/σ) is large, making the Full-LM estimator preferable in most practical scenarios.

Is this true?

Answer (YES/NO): NO